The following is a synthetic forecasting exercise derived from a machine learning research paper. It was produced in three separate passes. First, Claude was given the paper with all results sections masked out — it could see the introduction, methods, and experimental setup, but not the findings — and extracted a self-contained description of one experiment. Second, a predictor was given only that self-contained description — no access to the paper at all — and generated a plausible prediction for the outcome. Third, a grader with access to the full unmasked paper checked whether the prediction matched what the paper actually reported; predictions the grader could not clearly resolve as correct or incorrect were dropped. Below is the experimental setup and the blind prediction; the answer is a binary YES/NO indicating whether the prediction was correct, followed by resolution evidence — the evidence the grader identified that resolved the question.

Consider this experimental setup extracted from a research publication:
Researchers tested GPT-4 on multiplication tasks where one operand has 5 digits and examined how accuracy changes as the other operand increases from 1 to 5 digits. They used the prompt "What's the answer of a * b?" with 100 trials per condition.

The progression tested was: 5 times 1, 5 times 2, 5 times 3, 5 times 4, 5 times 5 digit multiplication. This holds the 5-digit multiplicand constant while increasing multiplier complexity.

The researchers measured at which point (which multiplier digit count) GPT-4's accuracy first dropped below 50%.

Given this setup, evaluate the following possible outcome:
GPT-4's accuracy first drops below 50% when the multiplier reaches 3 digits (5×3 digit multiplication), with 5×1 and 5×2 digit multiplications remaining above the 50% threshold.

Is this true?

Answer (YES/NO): YES